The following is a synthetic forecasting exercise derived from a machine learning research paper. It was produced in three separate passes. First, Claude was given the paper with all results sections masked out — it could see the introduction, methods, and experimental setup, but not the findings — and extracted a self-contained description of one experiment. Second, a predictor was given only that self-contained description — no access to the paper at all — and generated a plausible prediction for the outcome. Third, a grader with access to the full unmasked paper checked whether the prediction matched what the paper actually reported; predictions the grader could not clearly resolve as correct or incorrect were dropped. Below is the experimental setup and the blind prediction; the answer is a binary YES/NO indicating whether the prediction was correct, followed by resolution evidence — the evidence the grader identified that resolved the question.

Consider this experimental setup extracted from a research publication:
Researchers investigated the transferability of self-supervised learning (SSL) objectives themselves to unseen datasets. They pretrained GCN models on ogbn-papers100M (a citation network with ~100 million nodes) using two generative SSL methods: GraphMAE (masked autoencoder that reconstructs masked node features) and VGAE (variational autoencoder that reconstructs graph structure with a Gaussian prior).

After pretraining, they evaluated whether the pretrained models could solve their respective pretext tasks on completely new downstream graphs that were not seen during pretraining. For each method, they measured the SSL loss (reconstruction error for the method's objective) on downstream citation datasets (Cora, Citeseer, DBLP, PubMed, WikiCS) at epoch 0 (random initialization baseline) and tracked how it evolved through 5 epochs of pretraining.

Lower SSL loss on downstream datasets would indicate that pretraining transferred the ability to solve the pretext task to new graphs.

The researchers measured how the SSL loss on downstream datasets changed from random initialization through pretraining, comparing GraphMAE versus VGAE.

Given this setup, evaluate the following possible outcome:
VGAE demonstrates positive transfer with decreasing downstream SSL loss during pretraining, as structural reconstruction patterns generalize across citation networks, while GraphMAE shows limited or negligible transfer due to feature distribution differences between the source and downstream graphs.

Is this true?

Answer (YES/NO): NO